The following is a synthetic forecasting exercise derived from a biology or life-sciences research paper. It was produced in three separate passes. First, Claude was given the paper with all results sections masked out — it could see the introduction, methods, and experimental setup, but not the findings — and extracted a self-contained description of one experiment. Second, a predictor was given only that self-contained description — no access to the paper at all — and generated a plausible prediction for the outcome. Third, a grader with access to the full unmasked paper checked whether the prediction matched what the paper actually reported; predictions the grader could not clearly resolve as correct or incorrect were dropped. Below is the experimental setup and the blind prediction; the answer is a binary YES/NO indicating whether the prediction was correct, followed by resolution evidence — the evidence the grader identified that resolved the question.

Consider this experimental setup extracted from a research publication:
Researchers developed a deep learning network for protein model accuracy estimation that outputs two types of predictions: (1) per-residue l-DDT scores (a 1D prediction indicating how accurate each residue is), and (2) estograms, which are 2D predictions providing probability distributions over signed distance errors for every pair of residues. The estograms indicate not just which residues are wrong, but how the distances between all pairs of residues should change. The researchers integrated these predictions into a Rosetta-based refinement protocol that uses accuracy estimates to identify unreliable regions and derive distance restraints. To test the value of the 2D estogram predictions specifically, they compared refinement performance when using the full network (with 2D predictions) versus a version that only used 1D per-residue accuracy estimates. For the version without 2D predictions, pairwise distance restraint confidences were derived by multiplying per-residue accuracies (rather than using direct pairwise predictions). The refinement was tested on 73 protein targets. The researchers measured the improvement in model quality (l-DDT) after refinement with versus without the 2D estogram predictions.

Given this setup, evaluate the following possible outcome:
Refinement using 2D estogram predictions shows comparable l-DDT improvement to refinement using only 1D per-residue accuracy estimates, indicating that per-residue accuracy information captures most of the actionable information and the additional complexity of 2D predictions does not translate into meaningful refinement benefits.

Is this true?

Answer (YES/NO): NO